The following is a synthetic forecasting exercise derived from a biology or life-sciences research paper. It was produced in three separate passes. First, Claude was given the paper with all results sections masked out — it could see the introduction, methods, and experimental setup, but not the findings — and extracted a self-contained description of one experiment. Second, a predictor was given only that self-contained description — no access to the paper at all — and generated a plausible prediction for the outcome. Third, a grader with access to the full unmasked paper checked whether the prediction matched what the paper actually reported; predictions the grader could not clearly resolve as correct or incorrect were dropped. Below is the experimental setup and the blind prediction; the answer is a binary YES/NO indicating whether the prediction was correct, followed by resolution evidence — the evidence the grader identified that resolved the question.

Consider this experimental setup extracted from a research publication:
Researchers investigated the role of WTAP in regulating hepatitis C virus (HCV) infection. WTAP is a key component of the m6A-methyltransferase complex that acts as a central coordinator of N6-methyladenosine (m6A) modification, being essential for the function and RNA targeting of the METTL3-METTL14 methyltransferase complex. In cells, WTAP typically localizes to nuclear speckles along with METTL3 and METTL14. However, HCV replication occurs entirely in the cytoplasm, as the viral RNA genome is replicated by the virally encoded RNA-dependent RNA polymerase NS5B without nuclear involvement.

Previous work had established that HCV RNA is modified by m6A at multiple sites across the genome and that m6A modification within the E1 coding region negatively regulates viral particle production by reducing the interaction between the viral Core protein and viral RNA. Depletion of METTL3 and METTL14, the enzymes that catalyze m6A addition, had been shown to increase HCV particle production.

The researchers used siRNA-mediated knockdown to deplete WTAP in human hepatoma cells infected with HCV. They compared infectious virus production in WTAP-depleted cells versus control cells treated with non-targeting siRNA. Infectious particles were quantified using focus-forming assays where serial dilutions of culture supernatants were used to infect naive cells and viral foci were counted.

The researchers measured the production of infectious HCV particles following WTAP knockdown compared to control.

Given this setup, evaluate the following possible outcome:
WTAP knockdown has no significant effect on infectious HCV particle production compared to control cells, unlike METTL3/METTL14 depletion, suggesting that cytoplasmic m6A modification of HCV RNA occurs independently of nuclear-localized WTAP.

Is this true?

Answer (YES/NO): NO